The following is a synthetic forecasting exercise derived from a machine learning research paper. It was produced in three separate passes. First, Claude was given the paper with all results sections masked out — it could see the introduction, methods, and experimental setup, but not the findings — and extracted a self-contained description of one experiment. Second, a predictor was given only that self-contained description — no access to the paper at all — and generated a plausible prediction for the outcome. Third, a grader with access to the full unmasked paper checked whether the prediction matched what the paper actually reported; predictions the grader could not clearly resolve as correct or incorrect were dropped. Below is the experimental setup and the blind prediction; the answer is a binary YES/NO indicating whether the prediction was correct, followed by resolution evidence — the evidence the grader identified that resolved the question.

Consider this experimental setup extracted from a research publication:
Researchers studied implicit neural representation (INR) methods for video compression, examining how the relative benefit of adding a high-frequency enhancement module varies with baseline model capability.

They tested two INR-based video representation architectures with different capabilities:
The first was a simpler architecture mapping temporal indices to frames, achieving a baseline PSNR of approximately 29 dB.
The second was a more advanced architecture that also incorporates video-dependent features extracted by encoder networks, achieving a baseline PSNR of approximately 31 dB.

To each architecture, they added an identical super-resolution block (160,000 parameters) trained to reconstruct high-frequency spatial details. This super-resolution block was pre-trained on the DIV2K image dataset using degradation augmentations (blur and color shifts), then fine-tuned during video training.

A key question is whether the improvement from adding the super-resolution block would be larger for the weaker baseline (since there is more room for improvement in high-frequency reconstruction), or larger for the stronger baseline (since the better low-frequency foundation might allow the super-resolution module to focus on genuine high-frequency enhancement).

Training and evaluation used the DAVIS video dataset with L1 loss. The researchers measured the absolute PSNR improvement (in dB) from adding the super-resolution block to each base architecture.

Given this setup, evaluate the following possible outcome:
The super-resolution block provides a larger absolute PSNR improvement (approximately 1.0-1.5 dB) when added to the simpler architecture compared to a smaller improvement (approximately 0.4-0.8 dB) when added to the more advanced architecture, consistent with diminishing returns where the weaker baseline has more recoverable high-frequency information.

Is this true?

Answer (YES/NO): NO